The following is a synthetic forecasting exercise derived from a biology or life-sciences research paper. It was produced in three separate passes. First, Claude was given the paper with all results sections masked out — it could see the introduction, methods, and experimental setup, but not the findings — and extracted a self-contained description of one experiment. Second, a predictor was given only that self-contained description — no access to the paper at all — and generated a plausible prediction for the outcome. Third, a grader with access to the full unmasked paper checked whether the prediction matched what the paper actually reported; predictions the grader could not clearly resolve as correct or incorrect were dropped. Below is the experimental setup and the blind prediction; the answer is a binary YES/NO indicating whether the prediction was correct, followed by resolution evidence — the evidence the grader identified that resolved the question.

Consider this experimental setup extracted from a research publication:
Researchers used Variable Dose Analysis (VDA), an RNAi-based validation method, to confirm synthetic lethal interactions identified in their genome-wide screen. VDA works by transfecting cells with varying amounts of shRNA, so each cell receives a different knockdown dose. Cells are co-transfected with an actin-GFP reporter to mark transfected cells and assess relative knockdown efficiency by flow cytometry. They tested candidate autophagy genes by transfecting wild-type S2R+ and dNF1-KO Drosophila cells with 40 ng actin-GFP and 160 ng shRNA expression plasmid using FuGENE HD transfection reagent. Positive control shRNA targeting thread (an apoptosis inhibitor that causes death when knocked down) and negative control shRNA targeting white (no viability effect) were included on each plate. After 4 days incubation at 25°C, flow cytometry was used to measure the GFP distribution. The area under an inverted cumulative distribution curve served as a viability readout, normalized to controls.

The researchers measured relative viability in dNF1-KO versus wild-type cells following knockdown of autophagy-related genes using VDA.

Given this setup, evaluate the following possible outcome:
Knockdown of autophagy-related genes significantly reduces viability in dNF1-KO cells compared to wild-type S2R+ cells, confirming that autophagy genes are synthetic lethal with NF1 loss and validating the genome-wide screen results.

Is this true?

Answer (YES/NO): YES